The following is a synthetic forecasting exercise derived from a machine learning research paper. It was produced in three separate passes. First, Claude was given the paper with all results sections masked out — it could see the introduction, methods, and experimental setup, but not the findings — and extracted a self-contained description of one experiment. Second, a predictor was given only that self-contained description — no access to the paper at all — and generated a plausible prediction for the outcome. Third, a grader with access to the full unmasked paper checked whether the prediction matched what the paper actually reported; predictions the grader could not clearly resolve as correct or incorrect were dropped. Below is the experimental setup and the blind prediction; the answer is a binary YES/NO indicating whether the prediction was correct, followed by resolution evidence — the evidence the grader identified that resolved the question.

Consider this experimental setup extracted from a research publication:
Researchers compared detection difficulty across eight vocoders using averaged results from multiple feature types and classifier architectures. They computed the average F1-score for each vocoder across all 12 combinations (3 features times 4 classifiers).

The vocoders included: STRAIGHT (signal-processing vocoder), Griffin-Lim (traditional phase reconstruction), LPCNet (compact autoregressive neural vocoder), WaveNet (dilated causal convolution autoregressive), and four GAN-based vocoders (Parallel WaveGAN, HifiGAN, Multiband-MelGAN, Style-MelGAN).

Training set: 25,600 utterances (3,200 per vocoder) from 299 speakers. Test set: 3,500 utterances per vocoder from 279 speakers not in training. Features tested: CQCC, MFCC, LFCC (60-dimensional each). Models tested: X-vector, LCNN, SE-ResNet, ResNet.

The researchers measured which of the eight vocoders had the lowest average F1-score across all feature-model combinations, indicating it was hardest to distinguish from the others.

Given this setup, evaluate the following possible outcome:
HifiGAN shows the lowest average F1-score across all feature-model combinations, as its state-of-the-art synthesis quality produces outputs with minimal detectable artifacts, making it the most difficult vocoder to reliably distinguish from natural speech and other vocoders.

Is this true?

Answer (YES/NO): NO